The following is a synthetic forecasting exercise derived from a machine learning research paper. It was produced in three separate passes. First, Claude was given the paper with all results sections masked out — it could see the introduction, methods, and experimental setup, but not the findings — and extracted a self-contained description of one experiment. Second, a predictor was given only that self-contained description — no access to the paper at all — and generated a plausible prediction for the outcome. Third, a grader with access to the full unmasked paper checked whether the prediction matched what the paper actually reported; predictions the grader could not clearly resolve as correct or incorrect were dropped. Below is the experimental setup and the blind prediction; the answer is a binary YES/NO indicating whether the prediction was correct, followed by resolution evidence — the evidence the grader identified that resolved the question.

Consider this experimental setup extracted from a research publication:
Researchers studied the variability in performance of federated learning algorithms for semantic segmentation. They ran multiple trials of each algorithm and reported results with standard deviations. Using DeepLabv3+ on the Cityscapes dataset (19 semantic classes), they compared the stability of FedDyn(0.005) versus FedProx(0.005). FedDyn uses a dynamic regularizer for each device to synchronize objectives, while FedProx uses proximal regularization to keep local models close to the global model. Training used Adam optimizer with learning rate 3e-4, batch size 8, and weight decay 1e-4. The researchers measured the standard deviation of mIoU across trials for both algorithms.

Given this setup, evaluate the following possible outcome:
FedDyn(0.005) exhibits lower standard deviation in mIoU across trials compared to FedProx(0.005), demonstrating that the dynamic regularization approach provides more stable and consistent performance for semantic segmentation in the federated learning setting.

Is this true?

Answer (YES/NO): NO